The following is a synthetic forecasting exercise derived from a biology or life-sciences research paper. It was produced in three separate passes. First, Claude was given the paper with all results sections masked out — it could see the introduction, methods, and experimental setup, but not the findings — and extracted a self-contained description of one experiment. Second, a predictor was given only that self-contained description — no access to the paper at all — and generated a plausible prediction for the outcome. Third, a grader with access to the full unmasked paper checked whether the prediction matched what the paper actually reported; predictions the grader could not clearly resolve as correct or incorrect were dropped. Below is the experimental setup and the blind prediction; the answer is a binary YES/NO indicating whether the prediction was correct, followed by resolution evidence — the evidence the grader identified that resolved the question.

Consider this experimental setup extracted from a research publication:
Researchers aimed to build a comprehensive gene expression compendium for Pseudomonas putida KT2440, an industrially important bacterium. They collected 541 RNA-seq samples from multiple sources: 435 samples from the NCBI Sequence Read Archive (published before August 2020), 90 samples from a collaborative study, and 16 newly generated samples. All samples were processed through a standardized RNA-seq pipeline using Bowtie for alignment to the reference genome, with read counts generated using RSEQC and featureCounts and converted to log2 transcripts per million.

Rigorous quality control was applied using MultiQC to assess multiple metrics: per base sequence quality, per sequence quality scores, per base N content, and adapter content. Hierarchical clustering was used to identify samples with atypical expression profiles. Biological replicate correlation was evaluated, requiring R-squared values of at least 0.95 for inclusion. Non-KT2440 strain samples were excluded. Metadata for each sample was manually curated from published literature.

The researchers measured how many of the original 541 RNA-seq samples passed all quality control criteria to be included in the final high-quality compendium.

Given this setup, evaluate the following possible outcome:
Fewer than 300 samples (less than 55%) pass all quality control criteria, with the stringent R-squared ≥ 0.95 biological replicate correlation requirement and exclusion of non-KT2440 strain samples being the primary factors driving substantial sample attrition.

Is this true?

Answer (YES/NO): NO